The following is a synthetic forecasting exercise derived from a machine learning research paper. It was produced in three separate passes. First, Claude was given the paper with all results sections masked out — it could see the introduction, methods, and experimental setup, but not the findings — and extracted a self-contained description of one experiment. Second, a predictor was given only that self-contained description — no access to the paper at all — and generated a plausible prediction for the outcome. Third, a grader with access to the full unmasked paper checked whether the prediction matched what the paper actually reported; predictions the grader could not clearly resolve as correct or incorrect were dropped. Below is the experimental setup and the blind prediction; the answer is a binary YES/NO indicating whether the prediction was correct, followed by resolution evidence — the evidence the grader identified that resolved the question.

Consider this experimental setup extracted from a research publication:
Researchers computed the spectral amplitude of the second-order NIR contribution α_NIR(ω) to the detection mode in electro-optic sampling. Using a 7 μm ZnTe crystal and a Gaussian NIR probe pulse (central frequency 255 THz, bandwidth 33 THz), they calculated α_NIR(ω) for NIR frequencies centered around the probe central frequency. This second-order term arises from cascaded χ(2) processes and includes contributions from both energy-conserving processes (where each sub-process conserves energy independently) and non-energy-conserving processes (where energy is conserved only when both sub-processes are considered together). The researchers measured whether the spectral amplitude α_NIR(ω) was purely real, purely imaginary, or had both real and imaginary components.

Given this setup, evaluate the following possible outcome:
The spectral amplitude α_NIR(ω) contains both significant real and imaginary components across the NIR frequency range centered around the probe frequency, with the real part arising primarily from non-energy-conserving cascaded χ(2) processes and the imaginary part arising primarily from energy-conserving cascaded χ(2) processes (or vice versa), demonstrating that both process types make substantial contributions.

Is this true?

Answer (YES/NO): NO